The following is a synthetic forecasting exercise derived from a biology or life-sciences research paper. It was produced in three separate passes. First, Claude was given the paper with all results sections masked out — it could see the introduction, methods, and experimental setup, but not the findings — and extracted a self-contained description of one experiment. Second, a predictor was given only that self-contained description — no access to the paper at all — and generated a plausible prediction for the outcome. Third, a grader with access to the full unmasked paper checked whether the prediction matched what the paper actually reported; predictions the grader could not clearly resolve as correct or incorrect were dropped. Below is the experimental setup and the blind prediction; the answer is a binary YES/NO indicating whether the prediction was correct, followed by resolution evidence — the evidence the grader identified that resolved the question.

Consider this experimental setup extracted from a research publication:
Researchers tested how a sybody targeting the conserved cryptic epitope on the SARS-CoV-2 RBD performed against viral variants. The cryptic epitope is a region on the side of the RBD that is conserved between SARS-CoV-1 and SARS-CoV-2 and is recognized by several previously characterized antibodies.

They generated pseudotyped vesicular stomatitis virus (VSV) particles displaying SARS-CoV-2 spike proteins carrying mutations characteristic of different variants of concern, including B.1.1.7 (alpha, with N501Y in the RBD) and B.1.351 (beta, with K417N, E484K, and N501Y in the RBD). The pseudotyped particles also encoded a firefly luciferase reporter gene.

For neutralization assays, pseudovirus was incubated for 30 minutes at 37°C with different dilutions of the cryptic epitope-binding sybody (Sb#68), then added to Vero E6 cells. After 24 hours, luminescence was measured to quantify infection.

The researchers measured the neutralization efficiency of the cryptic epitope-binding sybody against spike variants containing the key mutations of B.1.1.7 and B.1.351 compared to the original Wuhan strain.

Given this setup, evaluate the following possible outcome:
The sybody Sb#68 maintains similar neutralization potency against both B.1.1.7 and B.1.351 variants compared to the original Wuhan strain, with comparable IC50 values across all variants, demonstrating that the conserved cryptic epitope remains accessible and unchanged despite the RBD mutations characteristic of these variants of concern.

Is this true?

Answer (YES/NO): YES